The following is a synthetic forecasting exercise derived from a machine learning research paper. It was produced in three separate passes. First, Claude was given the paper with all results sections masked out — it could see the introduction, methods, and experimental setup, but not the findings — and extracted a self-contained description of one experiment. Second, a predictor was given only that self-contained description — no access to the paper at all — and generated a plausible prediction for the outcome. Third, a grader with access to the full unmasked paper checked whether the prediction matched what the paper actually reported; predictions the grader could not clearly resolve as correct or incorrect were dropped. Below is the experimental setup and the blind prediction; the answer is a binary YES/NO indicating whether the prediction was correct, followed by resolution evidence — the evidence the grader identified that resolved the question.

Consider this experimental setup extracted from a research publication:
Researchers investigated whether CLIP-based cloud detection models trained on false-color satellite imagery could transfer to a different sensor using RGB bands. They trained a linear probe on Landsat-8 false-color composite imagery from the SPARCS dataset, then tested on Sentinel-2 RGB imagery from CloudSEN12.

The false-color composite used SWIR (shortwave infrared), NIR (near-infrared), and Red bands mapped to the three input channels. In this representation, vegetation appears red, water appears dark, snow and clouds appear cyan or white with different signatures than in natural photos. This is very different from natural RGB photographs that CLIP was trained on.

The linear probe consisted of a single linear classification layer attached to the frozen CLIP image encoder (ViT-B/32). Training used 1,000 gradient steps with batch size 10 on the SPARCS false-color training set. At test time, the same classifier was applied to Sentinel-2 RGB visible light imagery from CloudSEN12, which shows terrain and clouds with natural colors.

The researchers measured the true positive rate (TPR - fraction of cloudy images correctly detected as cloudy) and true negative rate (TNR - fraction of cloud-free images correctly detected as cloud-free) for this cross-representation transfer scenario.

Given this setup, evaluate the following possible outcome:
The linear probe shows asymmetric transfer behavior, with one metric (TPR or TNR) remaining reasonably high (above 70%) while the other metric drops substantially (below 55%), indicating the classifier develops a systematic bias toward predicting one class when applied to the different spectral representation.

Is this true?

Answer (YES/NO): NO